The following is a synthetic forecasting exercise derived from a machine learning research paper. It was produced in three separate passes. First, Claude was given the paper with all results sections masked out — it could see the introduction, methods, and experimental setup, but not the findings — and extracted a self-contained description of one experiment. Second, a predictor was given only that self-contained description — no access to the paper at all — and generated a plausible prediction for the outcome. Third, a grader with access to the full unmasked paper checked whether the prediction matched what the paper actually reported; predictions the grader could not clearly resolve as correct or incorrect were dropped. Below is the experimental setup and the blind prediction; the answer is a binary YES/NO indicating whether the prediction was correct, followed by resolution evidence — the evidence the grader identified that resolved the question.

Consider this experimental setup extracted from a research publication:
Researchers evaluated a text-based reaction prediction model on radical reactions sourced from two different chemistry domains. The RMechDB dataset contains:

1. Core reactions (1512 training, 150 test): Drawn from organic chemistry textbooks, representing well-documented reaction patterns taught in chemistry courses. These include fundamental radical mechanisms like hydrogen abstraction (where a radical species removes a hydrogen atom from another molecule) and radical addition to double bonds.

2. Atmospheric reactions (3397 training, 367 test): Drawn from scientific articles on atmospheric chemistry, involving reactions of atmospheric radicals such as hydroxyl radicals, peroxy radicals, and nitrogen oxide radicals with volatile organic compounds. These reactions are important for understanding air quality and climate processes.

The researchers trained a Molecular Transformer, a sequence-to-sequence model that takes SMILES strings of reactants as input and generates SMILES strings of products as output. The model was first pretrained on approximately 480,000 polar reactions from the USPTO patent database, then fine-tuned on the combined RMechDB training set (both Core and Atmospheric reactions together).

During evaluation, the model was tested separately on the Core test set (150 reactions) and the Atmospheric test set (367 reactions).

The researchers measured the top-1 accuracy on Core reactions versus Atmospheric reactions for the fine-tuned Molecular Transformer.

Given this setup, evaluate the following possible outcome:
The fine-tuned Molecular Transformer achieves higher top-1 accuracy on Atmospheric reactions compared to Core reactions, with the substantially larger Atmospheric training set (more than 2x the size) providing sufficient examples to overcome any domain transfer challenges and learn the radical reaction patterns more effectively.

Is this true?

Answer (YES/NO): NO